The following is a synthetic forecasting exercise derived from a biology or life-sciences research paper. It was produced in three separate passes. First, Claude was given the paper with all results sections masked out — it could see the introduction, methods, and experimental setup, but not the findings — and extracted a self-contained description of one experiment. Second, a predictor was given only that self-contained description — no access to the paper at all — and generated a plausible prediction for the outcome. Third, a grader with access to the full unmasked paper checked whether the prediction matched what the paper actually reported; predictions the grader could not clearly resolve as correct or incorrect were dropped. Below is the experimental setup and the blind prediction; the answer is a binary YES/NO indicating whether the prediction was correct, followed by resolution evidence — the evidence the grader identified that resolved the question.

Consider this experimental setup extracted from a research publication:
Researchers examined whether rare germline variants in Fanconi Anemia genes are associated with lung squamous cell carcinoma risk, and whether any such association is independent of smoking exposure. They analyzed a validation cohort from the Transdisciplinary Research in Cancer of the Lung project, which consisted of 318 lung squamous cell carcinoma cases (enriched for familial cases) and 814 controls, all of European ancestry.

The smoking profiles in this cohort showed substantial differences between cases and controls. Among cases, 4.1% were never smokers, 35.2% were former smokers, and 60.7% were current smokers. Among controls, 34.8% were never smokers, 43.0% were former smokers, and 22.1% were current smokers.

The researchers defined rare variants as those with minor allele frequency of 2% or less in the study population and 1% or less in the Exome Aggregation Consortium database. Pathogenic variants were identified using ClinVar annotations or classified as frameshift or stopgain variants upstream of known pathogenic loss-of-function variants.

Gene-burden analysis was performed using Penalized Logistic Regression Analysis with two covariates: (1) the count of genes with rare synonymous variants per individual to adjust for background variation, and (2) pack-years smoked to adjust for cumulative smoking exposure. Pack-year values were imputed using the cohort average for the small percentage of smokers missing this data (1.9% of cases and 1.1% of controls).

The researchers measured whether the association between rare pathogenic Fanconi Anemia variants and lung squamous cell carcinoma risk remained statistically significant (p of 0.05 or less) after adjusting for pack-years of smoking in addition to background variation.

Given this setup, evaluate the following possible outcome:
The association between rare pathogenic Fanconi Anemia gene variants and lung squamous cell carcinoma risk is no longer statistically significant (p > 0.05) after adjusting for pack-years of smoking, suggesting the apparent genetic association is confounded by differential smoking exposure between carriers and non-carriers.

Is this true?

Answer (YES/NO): NO